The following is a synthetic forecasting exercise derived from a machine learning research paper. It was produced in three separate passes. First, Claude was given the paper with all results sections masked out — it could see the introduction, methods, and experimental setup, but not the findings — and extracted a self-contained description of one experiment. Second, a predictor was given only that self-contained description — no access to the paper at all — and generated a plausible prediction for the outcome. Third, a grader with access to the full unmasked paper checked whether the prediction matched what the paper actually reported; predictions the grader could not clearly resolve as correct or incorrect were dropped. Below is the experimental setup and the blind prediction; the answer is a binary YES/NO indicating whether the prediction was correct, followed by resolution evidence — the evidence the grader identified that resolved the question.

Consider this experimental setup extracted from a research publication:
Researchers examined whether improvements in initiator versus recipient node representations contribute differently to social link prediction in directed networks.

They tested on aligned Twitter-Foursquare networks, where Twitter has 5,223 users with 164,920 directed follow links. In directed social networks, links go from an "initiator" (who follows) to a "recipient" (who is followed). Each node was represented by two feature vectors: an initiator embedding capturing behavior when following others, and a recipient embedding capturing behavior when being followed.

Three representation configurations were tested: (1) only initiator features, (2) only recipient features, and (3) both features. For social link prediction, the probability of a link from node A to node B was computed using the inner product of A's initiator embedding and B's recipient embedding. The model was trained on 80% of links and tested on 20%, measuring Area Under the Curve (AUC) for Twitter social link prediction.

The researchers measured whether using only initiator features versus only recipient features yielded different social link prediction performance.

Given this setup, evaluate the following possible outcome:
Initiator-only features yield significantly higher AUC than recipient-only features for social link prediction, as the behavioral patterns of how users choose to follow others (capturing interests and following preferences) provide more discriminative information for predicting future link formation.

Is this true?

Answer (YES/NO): NO